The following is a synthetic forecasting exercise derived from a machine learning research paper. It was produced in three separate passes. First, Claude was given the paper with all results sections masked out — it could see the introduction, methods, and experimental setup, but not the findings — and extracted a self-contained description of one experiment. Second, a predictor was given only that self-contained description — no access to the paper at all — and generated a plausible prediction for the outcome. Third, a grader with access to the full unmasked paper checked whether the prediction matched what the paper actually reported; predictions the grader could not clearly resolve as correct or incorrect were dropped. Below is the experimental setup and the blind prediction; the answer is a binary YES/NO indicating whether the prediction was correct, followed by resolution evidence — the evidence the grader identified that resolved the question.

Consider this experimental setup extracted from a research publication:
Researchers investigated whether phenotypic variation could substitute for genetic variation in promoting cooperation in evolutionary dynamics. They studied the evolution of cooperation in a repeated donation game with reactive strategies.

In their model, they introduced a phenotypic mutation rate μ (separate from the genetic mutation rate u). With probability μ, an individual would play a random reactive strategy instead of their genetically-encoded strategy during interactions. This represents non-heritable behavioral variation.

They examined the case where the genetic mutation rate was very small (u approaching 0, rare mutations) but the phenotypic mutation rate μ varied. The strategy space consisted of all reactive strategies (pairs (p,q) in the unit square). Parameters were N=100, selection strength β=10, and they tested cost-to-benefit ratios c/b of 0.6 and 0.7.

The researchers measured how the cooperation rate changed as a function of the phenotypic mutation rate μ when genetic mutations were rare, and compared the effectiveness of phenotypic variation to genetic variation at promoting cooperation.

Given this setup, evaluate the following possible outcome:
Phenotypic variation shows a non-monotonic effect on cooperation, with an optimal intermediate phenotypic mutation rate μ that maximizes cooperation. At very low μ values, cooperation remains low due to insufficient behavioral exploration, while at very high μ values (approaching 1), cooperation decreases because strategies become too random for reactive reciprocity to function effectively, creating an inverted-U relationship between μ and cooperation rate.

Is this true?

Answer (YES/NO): NO